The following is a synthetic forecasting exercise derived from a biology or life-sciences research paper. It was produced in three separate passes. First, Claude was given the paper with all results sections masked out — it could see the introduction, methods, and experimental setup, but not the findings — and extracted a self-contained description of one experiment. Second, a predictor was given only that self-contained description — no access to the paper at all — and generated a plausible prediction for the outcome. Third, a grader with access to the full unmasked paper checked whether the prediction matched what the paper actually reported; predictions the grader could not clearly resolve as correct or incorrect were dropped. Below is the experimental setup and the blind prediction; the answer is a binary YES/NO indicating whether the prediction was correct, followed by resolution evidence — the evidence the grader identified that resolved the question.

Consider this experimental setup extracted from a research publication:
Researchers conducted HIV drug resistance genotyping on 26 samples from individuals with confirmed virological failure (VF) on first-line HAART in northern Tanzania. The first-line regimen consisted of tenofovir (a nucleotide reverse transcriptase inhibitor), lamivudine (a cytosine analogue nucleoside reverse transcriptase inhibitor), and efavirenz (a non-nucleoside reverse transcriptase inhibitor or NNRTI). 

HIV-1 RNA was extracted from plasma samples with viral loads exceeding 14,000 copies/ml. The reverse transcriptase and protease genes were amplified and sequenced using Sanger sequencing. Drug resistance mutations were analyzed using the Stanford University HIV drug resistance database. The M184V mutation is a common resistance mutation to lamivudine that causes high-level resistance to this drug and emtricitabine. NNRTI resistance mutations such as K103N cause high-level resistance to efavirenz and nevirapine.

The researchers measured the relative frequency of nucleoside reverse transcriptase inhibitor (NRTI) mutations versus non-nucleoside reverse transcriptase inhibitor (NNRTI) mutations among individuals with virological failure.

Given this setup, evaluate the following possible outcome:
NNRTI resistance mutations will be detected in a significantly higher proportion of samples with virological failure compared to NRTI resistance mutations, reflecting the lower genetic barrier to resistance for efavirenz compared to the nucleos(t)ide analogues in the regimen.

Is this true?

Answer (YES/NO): YES